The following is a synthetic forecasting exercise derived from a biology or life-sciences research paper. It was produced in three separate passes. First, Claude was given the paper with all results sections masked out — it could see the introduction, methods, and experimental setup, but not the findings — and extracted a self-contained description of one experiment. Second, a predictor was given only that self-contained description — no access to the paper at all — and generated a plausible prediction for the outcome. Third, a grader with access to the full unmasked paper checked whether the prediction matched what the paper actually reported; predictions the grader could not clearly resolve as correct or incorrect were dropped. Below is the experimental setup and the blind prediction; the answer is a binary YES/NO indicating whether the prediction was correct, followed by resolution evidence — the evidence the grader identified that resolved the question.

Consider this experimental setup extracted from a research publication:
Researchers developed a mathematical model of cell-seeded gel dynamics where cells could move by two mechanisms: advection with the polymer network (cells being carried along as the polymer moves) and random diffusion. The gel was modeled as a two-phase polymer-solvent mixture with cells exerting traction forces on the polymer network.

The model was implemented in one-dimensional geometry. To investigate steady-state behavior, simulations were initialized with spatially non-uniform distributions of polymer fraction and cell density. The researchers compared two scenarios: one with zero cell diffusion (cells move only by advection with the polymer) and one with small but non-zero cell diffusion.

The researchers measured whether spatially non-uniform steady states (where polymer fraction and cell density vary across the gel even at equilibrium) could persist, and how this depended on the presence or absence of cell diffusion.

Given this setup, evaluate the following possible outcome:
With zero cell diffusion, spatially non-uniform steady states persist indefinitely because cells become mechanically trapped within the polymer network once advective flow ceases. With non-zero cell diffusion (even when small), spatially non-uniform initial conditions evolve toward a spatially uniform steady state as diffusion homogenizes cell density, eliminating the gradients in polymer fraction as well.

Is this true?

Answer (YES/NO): YES